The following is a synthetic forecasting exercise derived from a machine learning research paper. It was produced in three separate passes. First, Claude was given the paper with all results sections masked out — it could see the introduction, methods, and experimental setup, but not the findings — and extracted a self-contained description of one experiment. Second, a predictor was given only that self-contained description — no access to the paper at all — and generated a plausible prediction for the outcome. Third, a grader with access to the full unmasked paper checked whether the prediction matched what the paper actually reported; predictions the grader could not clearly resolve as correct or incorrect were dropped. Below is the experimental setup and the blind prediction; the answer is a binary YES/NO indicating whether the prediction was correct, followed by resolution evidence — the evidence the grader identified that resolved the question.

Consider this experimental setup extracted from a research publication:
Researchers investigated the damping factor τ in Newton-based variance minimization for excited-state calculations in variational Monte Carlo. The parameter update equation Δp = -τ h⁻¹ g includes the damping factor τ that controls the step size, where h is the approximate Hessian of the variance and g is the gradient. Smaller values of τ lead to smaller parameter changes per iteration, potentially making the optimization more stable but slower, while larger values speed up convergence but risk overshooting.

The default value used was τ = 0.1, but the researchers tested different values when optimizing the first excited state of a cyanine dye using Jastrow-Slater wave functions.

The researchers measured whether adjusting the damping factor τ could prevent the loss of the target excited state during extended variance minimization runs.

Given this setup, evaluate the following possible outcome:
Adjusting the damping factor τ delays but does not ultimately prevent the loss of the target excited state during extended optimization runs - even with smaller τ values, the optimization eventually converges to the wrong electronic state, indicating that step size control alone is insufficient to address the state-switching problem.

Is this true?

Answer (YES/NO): NO